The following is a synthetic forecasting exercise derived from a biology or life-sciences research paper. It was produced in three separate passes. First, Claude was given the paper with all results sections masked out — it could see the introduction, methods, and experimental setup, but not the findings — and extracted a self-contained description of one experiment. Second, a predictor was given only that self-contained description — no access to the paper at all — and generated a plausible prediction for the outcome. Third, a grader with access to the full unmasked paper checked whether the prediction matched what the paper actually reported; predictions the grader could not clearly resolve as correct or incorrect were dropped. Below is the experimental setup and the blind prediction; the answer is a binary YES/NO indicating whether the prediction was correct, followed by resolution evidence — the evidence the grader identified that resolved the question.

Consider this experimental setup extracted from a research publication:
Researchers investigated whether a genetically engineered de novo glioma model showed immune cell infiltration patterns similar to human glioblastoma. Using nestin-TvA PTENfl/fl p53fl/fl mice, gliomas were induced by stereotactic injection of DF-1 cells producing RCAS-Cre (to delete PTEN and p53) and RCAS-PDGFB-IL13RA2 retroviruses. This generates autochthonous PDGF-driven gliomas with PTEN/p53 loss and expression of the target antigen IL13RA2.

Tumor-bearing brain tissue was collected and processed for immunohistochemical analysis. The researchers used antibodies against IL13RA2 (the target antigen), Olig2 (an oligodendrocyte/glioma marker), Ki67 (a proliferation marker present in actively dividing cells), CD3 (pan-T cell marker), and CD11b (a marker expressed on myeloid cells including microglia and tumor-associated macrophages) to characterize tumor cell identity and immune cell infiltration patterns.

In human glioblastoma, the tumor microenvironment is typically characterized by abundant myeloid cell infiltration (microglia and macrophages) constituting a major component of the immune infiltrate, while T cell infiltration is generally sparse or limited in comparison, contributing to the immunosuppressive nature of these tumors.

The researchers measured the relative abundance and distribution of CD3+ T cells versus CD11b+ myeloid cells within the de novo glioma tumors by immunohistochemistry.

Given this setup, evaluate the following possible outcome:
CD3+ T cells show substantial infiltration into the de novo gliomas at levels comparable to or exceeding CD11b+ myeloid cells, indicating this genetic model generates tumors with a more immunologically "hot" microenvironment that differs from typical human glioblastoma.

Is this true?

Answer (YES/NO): NO